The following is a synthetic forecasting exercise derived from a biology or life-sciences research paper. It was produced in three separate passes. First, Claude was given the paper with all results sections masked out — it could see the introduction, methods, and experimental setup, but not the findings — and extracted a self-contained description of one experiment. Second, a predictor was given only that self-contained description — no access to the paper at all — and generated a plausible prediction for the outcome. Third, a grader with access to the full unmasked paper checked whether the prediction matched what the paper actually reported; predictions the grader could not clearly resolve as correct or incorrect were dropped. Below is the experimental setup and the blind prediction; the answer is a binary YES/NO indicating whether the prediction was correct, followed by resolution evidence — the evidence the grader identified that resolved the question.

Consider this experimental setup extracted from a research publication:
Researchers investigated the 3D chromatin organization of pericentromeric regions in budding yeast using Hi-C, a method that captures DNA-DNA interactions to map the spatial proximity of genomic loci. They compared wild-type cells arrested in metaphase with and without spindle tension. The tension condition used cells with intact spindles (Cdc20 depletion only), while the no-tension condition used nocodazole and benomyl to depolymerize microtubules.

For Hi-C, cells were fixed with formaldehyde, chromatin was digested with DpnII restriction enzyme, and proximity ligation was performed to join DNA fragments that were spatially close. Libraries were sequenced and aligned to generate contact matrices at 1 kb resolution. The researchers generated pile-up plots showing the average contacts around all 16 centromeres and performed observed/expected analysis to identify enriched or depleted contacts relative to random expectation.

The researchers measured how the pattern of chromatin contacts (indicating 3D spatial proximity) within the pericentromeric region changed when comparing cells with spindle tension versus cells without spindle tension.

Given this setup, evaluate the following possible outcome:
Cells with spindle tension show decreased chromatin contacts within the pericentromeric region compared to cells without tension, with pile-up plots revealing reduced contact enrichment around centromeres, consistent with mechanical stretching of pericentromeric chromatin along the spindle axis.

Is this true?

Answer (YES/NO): YES